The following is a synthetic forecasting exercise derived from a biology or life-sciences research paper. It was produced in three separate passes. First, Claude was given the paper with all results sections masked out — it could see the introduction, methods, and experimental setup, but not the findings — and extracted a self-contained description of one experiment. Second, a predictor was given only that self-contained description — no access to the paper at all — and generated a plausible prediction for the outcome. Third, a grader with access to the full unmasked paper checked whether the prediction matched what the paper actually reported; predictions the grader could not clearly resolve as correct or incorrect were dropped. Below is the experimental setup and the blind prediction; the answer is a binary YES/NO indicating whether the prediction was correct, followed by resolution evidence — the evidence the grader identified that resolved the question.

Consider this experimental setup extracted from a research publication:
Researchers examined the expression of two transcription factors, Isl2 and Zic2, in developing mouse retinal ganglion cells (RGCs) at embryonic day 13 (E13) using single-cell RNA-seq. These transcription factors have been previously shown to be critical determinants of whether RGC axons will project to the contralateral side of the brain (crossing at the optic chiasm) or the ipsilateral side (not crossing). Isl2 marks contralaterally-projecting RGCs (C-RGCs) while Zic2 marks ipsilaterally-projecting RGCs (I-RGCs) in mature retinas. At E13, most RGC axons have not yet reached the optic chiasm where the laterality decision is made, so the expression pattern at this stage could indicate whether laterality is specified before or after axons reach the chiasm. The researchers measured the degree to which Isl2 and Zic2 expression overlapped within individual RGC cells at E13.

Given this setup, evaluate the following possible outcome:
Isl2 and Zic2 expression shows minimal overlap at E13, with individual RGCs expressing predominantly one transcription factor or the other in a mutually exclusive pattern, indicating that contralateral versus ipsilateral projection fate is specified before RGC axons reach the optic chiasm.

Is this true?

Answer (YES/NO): YES